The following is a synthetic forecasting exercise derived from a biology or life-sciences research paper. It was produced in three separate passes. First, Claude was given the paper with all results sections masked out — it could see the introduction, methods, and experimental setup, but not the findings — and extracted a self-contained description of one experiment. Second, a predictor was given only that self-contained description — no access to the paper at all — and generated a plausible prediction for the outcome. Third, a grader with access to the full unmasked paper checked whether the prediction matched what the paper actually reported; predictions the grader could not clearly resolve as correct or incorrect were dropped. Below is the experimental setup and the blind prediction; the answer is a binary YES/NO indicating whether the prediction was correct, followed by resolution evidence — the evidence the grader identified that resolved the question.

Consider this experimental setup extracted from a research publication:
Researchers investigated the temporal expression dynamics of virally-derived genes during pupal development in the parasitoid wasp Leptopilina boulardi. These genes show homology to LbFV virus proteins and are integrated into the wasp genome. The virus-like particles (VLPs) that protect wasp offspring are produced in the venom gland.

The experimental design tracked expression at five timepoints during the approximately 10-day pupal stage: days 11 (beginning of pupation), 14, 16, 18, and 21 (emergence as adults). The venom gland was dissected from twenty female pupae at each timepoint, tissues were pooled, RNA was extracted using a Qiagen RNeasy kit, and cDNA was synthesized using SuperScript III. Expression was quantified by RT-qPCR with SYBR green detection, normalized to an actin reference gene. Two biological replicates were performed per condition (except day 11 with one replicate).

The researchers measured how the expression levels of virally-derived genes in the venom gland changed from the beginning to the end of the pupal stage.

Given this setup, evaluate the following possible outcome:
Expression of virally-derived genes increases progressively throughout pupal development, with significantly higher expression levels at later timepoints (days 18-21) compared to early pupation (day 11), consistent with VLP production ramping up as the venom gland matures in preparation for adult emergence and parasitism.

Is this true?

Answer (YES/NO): NO